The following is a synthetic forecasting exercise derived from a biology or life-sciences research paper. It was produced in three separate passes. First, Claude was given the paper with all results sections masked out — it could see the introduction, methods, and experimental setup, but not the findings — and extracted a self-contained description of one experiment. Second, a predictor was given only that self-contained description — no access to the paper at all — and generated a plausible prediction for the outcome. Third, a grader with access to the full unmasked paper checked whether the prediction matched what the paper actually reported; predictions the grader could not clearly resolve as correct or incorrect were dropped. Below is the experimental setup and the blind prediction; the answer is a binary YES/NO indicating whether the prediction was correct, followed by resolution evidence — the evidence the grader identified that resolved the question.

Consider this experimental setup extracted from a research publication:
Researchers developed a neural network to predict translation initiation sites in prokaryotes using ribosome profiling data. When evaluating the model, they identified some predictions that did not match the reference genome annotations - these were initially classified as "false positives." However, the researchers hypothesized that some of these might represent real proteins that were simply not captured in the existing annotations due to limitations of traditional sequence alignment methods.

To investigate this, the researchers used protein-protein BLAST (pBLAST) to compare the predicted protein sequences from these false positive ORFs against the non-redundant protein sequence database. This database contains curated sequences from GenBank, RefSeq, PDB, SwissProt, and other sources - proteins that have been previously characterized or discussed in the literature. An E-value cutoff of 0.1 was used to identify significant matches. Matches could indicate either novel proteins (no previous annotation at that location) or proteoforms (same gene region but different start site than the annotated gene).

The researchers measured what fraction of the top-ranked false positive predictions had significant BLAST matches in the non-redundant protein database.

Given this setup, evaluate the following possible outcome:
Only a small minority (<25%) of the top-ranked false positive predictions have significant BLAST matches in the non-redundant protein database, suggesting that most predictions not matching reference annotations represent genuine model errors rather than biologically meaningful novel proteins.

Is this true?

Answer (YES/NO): NO